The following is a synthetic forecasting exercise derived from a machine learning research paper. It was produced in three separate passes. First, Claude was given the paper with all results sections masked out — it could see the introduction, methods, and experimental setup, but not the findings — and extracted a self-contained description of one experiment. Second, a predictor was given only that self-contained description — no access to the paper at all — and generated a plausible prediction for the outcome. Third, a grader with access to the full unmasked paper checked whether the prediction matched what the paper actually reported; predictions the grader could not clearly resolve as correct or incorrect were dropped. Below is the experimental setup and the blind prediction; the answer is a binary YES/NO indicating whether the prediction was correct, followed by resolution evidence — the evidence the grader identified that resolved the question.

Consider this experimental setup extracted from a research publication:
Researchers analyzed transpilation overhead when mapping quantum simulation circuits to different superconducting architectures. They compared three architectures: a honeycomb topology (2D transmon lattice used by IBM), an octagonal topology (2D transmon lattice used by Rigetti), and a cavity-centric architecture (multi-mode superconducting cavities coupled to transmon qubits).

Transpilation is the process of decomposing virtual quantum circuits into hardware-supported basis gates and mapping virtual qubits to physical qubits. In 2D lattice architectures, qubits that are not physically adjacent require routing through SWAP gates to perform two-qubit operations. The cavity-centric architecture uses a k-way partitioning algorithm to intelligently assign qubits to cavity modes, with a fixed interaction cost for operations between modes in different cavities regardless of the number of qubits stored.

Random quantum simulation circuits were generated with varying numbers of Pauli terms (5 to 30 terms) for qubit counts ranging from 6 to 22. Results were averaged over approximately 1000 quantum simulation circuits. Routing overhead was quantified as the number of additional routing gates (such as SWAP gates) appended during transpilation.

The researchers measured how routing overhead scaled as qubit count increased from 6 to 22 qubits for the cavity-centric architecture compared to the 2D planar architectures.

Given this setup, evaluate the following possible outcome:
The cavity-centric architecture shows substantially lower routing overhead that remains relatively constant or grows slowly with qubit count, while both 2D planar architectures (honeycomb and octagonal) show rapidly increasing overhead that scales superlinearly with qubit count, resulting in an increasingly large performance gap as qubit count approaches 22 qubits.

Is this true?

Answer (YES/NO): NO